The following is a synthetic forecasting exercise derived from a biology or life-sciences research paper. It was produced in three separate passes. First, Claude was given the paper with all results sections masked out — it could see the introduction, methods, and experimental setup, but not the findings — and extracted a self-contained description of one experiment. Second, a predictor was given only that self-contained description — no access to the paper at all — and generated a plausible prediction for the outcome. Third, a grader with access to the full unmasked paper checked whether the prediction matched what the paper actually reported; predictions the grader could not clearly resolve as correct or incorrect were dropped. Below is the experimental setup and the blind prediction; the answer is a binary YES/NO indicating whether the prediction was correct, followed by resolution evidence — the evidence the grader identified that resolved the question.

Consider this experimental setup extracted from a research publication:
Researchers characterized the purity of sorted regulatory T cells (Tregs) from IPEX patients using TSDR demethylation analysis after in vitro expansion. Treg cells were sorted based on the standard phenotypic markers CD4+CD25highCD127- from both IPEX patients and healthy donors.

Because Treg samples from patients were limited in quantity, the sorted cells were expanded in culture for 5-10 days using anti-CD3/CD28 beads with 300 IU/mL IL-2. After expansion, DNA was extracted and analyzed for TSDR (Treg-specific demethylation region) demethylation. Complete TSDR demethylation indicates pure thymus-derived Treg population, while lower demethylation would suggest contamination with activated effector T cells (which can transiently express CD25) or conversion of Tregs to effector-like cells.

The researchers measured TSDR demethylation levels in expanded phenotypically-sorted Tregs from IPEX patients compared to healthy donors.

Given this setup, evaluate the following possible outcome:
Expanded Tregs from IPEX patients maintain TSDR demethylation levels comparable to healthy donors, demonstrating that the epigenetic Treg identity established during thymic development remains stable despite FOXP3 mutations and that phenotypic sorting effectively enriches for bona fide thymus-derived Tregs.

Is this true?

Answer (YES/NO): YES